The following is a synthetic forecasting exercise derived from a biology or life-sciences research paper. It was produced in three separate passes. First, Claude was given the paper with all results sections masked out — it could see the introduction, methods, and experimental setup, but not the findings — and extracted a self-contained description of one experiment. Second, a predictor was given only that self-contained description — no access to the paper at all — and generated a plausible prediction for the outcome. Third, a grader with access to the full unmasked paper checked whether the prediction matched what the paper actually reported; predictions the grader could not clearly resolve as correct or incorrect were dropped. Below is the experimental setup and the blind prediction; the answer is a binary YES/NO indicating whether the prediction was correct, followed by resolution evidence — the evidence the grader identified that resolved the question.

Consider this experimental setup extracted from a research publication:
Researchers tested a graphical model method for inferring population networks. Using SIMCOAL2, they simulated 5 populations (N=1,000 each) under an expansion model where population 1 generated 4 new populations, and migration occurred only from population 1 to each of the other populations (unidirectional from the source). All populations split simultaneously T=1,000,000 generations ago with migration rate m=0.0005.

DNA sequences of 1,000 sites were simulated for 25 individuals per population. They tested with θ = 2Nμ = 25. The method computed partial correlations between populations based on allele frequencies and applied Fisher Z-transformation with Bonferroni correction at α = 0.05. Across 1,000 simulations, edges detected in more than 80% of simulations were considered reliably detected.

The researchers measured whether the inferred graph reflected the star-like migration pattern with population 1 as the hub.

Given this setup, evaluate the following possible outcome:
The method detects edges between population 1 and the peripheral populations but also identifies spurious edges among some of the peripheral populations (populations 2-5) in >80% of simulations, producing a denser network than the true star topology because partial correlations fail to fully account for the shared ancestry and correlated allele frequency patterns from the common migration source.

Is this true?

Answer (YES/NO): NO